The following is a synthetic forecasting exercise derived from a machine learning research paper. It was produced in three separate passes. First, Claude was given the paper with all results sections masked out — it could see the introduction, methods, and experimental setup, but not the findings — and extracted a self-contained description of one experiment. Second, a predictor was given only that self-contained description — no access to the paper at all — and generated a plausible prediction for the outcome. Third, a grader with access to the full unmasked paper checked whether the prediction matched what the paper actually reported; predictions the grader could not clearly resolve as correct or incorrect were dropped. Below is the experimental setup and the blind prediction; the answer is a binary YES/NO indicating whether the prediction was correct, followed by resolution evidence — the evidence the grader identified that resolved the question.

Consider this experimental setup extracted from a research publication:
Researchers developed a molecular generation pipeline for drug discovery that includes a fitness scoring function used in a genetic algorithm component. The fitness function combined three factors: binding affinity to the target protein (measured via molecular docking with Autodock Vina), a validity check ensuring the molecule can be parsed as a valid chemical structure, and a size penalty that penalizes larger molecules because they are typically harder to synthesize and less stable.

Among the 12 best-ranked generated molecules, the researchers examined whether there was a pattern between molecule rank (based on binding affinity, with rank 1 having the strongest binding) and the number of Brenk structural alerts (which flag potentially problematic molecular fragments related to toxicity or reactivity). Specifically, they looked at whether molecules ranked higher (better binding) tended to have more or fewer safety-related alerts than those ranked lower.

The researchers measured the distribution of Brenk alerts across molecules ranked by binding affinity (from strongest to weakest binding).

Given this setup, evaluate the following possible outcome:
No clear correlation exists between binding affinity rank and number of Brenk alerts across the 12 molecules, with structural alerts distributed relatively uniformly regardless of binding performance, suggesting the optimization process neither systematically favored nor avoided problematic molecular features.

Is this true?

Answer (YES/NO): NO